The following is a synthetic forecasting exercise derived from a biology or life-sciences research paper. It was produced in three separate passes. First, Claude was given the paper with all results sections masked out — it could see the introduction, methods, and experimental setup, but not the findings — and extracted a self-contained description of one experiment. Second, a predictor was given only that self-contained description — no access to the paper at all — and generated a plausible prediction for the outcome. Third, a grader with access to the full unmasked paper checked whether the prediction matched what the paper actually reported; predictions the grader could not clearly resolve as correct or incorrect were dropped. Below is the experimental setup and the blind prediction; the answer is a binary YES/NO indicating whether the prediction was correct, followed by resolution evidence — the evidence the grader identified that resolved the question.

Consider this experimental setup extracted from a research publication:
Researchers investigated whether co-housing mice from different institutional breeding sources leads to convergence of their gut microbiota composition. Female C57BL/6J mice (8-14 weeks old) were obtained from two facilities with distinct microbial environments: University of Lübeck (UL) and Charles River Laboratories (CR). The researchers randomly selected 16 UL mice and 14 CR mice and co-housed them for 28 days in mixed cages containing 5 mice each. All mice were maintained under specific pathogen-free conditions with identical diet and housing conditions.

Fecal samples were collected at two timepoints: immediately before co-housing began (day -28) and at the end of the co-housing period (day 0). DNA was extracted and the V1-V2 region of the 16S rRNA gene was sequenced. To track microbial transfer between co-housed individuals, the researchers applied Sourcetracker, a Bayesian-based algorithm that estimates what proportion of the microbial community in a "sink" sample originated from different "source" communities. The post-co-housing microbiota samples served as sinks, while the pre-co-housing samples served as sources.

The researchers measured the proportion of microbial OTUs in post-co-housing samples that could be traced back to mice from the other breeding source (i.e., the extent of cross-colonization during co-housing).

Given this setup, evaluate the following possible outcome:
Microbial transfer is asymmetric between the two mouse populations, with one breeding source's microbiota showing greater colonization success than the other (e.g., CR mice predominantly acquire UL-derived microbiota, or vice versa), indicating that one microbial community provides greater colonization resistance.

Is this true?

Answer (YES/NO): YES